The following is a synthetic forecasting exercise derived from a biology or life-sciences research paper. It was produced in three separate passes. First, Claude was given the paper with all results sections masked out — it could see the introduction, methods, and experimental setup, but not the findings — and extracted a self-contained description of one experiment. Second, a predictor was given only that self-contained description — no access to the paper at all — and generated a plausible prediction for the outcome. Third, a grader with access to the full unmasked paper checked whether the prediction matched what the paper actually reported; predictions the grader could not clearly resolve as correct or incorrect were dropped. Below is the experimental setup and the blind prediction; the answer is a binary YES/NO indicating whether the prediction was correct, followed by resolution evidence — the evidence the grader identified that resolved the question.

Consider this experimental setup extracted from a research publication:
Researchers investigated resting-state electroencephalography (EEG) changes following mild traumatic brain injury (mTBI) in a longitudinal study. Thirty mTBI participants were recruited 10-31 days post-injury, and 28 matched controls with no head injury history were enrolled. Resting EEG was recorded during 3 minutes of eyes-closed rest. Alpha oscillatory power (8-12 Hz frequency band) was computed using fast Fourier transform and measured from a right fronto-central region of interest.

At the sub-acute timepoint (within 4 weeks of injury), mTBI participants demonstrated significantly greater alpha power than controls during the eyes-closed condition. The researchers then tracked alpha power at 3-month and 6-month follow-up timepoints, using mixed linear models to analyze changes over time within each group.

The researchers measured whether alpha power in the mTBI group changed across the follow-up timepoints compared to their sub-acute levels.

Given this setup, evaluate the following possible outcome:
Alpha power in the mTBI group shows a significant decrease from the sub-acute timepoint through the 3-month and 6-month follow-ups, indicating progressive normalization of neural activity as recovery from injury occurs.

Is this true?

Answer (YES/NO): YES